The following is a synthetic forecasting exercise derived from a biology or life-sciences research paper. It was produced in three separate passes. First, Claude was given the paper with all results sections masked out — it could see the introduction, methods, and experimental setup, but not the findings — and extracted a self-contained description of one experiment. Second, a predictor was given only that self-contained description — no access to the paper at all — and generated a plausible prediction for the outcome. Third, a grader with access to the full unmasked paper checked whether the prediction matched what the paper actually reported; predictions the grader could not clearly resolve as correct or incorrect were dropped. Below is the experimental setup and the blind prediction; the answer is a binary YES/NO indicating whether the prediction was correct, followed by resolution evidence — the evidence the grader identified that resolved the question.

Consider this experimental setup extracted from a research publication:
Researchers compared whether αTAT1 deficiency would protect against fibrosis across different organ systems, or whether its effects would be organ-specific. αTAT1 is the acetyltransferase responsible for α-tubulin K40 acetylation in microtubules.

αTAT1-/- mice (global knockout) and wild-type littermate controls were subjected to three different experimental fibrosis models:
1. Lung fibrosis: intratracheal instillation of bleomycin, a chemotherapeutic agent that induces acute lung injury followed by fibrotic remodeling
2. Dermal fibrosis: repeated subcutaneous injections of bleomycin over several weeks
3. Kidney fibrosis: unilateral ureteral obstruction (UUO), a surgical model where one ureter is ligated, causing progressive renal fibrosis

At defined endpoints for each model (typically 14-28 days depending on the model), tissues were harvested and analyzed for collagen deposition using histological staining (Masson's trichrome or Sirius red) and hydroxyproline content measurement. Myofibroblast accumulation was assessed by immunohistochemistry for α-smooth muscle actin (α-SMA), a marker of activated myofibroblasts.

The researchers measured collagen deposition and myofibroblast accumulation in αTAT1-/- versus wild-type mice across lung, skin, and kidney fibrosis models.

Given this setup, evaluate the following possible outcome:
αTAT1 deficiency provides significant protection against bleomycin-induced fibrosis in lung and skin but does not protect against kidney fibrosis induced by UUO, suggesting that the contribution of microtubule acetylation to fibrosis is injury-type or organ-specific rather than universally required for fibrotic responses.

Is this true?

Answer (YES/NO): NO